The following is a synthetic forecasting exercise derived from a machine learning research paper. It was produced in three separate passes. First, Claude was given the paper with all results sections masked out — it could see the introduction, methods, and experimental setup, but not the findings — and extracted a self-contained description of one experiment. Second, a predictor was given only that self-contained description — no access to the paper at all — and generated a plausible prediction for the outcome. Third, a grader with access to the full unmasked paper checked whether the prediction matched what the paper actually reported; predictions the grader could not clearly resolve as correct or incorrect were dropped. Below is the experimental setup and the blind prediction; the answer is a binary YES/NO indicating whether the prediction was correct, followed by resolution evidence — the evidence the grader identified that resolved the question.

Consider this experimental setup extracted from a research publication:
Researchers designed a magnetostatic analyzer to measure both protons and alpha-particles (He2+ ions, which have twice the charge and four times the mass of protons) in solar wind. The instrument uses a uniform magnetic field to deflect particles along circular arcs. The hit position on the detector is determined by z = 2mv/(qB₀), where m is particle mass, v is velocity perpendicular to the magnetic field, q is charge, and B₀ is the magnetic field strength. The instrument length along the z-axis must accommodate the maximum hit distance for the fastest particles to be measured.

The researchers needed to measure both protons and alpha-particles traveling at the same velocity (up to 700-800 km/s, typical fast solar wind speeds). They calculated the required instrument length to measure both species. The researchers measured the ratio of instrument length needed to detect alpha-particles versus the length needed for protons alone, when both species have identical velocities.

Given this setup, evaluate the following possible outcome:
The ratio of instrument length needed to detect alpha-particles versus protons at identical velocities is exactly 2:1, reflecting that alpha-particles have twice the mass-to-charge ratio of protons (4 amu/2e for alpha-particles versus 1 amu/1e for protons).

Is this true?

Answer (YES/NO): YES